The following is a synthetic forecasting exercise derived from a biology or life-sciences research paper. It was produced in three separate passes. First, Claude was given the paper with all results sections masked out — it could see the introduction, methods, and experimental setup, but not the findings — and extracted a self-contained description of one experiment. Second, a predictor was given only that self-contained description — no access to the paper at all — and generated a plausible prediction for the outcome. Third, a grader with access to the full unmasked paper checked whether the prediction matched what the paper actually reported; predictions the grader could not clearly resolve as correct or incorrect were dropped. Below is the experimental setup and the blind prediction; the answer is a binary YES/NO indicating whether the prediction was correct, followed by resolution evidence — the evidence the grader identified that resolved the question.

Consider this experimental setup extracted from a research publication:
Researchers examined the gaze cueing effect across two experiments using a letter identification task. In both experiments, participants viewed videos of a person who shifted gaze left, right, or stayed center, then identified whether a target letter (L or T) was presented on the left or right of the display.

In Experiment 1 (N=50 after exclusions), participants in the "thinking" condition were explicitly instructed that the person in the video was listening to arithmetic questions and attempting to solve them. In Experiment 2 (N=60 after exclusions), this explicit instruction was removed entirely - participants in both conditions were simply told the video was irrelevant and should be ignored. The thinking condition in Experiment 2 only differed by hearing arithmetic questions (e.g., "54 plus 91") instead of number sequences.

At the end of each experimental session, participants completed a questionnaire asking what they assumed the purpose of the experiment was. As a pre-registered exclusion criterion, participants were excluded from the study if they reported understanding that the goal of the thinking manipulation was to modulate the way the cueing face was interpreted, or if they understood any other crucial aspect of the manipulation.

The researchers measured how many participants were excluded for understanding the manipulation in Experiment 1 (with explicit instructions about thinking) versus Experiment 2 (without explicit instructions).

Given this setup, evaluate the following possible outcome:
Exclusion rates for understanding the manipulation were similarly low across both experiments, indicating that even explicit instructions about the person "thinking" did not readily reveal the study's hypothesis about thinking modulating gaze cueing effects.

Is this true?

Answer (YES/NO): NO